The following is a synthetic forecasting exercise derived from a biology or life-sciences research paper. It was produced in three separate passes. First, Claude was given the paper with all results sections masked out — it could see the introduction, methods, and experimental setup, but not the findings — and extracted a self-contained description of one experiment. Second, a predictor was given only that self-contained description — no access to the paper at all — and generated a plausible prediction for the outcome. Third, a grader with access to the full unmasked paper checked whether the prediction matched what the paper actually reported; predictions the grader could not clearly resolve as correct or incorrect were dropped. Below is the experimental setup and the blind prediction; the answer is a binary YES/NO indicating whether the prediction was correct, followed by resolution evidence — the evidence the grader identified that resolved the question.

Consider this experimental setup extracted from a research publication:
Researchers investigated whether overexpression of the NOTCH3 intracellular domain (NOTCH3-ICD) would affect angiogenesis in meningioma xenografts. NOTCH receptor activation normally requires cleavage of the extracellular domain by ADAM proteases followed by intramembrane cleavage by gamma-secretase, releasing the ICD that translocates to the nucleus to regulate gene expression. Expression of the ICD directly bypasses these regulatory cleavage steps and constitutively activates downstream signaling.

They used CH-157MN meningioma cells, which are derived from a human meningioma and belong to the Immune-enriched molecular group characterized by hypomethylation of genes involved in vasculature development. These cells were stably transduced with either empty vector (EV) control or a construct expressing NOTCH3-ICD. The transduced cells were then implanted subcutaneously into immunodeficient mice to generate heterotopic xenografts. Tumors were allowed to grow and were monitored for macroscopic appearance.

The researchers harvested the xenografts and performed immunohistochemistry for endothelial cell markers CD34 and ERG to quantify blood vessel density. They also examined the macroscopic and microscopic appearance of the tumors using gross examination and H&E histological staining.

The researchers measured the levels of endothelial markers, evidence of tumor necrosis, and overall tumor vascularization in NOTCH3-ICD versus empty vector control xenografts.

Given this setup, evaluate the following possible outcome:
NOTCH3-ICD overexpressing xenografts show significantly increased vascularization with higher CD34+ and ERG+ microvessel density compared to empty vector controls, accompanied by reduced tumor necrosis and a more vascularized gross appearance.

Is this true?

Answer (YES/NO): YES